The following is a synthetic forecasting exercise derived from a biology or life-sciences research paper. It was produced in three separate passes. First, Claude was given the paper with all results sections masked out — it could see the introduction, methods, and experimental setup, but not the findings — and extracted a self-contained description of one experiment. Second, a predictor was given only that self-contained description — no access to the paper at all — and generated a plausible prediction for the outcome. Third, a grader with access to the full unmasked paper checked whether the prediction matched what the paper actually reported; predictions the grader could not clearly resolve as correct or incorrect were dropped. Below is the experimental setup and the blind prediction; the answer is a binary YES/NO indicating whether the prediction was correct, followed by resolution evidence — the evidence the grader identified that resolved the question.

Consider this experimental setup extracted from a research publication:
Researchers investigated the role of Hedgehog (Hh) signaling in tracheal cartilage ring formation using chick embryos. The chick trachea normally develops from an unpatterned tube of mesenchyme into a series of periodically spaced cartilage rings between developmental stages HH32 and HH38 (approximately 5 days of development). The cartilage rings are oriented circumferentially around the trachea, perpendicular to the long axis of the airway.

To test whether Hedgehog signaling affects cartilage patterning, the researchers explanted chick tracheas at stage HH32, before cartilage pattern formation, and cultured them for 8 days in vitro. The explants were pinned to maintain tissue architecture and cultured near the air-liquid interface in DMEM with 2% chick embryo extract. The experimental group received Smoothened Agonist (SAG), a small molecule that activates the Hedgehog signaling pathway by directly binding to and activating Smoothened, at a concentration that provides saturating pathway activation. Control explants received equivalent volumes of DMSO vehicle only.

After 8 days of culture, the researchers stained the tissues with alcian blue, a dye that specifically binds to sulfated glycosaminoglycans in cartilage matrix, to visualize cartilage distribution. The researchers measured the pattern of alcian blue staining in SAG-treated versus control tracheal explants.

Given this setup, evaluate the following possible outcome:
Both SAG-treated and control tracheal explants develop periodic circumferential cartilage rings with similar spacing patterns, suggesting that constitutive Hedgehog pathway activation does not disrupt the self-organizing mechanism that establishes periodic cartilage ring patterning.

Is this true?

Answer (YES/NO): NO